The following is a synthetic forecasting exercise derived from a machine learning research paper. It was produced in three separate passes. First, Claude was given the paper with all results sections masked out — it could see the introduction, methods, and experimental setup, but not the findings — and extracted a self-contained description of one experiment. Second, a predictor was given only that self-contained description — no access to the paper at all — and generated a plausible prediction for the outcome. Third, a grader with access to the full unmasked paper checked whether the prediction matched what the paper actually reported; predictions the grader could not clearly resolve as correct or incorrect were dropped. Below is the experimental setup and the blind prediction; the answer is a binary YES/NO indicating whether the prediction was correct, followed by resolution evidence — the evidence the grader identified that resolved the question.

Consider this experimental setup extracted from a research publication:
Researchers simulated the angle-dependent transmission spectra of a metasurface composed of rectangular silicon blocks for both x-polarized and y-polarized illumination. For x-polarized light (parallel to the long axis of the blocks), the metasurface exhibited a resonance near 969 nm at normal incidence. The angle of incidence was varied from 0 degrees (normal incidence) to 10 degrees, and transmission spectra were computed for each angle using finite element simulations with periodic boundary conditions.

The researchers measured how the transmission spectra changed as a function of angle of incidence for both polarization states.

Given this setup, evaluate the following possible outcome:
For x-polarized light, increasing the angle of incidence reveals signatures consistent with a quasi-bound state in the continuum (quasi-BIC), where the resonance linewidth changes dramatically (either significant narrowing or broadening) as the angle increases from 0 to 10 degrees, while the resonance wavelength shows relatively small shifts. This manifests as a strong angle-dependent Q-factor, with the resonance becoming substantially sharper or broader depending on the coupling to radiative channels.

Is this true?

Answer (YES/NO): NO